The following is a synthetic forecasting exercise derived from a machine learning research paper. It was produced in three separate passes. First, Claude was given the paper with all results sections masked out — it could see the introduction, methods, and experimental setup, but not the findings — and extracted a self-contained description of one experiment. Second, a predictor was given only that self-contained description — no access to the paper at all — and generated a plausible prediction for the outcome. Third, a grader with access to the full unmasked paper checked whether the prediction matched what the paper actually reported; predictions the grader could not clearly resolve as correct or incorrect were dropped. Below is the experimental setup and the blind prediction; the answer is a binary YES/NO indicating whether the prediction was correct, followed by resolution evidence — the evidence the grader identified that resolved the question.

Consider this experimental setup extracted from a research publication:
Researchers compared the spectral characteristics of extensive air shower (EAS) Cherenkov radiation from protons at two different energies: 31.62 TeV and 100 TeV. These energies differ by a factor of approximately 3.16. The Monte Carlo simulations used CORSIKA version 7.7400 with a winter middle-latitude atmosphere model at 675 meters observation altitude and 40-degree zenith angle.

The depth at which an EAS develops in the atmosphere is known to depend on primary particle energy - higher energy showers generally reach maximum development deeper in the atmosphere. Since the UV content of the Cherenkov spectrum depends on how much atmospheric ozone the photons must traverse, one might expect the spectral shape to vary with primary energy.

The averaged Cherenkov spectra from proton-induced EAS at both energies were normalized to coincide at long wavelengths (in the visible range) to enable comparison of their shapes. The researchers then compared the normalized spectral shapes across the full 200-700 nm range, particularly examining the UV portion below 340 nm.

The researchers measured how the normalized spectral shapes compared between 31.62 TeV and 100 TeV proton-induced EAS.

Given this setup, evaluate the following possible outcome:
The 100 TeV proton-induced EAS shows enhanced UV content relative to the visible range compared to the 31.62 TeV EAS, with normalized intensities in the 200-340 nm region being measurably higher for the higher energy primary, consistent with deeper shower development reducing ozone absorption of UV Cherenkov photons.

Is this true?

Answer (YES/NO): NO